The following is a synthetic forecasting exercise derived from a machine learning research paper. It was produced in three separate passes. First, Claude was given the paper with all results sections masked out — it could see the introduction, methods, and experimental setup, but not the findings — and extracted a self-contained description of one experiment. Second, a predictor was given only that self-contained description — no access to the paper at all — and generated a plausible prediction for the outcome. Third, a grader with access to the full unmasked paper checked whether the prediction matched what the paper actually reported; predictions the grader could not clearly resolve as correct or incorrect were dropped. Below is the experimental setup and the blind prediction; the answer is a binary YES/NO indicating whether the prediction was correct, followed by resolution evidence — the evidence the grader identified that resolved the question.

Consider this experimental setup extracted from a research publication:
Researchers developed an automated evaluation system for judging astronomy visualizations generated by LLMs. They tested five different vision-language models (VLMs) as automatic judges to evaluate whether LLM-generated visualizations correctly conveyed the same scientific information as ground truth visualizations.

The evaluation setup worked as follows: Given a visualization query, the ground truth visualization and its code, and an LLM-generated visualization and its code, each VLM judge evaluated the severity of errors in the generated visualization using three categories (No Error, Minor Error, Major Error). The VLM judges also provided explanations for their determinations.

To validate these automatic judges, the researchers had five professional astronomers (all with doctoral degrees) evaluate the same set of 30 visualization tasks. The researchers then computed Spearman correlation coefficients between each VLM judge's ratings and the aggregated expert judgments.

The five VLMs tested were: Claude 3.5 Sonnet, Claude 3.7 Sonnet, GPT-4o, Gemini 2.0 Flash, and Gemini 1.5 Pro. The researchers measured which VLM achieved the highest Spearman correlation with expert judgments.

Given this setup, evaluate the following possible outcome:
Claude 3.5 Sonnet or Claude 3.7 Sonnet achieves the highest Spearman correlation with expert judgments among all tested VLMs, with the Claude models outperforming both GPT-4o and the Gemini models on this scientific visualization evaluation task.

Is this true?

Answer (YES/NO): YES